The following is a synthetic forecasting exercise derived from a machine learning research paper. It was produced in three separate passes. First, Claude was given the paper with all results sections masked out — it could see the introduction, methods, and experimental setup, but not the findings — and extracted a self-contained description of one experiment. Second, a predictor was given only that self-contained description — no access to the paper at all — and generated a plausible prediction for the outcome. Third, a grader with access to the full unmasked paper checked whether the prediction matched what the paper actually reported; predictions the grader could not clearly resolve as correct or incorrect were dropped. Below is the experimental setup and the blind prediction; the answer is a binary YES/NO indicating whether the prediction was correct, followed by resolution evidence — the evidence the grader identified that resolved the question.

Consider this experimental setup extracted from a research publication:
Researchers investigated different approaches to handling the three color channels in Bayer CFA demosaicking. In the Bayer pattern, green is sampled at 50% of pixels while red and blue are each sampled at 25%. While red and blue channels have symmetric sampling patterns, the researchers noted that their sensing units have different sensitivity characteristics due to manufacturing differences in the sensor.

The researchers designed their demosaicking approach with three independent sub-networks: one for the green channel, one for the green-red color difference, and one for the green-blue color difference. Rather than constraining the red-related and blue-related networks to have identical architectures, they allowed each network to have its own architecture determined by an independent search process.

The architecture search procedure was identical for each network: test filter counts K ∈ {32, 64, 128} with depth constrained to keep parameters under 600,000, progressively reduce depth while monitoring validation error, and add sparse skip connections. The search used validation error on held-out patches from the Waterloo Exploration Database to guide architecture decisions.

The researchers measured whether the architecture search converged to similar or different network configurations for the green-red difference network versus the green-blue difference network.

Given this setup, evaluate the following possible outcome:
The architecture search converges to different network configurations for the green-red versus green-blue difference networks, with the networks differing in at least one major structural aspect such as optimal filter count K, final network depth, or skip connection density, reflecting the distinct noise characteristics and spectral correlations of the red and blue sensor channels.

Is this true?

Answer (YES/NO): YES